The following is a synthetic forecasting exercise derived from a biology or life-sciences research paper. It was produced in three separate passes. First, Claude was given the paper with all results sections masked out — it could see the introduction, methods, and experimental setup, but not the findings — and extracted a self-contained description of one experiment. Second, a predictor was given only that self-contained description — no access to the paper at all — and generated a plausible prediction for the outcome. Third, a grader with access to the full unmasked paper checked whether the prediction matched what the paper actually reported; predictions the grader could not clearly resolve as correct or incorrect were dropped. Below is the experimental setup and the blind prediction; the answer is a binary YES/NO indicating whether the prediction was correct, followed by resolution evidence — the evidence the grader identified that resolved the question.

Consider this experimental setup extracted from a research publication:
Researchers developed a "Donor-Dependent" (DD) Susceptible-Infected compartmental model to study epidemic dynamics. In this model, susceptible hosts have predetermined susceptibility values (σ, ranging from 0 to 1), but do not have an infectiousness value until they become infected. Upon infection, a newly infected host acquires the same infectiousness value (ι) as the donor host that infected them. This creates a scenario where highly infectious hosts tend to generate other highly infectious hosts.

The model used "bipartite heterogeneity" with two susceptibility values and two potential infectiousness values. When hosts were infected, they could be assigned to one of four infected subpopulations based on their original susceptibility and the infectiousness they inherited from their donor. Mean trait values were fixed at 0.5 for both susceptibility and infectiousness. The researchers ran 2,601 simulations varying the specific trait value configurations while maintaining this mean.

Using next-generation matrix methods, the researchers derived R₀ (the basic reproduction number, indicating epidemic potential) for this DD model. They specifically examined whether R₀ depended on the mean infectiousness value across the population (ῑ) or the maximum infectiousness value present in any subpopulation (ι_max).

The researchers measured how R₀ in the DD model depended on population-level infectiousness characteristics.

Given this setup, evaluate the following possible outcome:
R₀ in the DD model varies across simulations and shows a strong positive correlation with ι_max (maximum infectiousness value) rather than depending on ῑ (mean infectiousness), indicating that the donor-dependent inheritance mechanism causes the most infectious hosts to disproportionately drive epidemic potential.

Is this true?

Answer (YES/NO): YES